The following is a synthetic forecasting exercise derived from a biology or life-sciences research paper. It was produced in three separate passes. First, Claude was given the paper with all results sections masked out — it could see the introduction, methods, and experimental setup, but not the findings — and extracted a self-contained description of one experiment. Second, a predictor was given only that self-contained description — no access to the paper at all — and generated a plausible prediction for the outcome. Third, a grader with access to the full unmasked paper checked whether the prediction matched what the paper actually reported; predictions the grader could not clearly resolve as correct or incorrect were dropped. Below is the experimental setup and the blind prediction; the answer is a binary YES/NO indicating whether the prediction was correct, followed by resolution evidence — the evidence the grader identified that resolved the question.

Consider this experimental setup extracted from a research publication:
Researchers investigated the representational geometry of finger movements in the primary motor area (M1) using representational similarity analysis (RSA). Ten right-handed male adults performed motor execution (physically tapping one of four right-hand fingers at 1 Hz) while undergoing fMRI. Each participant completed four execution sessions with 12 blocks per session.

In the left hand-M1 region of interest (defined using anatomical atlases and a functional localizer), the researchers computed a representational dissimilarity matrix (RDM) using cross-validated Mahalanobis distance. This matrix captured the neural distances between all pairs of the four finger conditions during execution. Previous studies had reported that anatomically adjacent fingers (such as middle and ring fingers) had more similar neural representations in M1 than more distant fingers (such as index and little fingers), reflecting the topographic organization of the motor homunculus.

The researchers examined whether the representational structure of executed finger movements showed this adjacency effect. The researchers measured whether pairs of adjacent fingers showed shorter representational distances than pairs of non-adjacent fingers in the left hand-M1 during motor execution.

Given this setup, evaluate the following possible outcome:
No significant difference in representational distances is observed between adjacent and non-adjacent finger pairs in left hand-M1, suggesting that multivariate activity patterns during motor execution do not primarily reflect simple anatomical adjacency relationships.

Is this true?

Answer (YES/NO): NO